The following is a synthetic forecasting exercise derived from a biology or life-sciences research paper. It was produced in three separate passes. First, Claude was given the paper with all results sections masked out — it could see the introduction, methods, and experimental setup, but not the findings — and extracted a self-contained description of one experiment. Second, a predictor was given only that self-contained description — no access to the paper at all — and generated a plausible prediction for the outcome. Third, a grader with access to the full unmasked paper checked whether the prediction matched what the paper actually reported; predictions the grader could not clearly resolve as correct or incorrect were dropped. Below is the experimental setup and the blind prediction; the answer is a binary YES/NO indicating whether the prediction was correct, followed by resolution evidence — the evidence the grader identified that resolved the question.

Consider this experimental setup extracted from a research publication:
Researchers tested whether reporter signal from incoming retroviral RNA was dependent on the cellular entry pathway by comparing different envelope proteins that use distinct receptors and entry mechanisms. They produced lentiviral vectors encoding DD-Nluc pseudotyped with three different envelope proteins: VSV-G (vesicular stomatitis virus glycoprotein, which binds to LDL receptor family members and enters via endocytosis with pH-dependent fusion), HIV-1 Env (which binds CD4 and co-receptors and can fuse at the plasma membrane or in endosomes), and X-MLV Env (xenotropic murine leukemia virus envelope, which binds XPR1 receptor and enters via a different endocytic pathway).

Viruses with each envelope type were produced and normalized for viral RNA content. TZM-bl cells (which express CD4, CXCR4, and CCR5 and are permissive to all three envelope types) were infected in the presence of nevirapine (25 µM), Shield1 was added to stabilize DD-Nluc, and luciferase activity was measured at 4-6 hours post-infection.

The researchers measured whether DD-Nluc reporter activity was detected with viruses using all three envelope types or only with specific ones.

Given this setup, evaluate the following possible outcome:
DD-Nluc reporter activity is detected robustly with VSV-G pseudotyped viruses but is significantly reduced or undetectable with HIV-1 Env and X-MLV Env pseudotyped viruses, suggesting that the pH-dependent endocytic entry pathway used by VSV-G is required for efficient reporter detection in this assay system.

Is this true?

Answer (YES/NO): NO